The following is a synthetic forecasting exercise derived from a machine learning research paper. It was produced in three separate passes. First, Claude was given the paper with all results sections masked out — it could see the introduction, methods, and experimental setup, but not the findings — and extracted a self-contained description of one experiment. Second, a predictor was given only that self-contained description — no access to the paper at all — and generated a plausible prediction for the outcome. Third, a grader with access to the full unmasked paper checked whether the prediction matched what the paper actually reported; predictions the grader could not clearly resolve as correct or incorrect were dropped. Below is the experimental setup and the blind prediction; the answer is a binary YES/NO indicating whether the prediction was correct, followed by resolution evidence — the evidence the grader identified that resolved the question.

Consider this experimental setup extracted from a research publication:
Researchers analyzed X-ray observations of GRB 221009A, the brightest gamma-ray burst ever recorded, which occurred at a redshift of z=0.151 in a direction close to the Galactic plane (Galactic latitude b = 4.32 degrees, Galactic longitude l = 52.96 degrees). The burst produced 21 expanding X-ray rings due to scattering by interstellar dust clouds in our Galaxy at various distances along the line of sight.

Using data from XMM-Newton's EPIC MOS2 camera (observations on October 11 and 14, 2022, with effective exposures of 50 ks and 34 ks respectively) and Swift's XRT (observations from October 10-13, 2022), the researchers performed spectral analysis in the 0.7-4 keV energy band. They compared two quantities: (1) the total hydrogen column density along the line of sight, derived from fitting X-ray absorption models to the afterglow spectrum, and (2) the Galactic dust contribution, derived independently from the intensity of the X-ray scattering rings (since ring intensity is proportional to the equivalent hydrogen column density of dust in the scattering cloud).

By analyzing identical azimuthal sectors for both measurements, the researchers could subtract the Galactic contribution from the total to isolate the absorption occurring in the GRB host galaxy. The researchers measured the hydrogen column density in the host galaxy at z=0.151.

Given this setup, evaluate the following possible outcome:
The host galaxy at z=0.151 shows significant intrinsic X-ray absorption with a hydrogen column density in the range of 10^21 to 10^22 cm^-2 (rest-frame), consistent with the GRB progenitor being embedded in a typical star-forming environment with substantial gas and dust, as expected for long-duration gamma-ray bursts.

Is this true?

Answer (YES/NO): YES